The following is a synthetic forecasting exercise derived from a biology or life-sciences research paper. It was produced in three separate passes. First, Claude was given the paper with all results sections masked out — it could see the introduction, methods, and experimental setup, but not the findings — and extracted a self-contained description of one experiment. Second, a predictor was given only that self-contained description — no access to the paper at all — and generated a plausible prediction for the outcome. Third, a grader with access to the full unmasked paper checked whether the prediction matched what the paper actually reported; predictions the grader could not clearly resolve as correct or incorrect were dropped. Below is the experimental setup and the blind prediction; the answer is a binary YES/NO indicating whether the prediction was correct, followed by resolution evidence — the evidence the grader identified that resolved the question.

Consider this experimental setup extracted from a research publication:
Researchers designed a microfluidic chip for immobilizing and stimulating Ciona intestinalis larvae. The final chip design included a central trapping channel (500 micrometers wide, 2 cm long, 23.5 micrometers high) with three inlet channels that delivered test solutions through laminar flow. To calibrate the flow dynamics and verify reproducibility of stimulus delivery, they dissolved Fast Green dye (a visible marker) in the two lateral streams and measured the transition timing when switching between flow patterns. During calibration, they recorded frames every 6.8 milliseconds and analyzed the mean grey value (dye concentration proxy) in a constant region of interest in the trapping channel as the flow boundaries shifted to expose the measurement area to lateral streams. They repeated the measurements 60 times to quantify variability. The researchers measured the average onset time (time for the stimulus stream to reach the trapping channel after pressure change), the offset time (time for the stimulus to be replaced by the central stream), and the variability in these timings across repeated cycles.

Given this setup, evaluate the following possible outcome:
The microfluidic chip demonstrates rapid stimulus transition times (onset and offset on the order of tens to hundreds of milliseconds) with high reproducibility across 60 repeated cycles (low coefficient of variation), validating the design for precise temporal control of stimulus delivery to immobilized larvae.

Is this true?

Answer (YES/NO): NO